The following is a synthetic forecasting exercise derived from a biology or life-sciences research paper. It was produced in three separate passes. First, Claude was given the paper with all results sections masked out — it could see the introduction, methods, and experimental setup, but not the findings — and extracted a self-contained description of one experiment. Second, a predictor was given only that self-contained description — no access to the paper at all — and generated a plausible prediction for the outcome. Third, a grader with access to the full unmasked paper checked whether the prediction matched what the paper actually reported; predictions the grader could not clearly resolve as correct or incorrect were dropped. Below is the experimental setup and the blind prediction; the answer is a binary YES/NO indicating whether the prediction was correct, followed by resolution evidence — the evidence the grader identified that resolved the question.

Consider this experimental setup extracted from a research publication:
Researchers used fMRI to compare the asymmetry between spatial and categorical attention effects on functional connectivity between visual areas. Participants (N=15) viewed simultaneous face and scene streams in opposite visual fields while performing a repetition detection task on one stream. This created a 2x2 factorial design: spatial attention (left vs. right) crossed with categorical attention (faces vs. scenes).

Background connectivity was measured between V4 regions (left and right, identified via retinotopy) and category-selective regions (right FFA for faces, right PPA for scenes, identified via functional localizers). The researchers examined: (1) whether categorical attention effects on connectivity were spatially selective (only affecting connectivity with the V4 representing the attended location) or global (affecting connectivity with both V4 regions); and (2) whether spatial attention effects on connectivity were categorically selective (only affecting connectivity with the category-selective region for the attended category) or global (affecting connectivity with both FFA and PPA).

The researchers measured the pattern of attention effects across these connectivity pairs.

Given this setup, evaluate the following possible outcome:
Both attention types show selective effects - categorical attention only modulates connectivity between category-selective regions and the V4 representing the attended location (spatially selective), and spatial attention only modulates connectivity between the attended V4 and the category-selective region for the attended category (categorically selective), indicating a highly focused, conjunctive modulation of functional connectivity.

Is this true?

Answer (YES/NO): NO